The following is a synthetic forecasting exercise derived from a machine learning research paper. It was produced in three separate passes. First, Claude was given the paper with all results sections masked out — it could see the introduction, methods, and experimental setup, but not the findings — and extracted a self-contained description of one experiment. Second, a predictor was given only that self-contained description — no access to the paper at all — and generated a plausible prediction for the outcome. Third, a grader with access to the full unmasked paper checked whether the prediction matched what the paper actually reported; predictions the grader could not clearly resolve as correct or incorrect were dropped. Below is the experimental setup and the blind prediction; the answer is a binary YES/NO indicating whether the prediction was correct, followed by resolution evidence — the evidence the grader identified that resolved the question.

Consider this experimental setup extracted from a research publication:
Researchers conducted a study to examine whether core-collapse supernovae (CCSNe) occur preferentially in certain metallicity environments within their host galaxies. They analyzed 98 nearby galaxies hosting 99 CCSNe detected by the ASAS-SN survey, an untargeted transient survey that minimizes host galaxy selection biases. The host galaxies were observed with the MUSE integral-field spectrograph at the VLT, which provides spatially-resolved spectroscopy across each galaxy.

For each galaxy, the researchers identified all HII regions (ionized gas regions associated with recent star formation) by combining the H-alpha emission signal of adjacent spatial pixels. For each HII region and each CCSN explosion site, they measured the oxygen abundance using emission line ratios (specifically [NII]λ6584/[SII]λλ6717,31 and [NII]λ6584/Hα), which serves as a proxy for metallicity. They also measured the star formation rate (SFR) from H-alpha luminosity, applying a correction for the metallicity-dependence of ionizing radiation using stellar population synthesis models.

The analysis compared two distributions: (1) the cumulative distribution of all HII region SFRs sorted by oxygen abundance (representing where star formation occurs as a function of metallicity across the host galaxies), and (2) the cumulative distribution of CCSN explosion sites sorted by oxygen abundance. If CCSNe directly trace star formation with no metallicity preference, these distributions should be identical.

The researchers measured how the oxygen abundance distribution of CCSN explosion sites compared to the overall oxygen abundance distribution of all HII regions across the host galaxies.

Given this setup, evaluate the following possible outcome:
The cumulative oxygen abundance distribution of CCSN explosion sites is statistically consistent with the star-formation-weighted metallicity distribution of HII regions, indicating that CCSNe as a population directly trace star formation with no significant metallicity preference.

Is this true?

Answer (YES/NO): NO